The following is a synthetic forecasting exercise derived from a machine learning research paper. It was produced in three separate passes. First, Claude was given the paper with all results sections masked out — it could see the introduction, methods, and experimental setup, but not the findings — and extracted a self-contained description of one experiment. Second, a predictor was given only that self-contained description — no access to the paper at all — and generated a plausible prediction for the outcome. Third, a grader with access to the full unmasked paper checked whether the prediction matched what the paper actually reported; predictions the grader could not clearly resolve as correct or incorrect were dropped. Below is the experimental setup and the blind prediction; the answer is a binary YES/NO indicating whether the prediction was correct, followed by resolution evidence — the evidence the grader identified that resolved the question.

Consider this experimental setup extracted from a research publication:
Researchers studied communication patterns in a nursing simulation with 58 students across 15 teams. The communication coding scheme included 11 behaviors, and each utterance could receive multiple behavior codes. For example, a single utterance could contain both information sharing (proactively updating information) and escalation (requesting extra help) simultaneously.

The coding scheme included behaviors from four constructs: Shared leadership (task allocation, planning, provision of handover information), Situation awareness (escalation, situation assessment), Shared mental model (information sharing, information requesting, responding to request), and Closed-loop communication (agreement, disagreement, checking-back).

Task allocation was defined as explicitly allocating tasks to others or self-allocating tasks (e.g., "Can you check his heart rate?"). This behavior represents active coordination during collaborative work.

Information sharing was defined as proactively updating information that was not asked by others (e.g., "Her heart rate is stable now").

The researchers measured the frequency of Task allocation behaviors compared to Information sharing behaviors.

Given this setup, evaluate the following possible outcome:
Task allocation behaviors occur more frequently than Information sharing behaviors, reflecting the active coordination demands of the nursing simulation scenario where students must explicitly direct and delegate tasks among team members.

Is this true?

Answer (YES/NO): NO